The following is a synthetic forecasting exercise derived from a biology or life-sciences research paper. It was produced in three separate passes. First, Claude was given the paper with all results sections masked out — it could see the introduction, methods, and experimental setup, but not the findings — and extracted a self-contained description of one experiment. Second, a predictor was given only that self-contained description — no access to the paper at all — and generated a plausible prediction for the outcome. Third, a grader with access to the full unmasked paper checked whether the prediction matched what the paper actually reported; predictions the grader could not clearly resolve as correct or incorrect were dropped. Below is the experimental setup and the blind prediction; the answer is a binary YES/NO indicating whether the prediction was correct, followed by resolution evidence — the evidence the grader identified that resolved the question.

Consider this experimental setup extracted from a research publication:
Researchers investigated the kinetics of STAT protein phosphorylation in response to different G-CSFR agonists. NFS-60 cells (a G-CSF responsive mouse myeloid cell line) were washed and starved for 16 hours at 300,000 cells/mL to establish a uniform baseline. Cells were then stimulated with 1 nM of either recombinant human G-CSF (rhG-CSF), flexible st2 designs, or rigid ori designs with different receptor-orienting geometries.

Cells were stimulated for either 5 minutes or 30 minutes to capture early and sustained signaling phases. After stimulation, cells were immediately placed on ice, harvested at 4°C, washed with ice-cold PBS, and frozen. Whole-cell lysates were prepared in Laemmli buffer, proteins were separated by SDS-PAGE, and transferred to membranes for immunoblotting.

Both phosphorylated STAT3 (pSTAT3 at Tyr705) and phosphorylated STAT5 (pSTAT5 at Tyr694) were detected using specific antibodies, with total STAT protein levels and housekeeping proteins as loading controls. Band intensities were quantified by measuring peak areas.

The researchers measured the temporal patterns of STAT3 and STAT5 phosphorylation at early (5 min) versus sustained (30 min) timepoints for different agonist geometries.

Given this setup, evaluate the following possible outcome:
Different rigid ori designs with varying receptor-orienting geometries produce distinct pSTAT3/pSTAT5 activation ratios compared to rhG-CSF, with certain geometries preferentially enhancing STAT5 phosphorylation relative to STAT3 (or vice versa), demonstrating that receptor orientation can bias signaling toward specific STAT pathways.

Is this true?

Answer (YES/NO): NO